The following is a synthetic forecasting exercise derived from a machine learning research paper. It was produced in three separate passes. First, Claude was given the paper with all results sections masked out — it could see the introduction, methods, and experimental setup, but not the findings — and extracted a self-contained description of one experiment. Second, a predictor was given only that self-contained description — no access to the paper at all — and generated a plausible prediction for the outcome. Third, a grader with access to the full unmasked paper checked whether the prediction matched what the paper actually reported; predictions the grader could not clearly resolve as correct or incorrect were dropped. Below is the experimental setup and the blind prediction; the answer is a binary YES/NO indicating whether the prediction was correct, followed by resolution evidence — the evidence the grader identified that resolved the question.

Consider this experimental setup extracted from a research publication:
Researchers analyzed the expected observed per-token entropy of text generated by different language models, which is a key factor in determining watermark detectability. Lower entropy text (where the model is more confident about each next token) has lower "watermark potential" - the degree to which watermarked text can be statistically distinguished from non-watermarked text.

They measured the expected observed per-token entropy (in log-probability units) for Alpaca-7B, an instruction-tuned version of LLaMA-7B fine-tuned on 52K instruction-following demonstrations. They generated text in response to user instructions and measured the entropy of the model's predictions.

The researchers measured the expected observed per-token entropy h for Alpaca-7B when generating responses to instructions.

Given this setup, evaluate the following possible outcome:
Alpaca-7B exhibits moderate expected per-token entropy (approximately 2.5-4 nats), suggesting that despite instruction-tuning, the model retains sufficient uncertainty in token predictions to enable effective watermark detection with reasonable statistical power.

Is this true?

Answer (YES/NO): NO